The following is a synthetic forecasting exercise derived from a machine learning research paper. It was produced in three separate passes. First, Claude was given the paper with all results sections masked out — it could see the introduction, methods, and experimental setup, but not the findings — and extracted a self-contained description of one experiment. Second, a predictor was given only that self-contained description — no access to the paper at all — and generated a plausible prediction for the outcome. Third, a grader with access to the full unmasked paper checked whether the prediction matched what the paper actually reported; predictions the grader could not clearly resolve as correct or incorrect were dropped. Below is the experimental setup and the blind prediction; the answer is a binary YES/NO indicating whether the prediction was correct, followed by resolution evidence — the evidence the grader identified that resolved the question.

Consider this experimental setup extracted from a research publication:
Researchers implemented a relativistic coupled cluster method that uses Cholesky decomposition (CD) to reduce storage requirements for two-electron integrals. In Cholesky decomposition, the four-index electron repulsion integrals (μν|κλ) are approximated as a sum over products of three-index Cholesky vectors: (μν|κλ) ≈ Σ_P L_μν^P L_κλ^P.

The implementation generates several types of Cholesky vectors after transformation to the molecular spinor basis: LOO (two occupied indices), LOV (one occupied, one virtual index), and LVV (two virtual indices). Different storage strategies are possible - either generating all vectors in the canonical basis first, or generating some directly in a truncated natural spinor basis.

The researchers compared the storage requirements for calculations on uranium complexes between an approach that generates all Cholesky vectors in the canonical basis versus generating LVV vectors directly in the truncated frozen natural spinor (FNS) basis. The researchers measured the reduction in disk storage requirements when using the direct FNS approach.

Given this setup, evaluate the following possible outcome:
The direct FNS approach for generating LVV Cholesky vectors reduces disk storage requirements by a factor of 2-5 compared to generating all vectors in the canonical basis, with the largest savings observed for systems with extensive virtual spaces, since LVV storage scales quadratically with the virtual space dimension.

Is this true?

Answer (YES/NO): NO